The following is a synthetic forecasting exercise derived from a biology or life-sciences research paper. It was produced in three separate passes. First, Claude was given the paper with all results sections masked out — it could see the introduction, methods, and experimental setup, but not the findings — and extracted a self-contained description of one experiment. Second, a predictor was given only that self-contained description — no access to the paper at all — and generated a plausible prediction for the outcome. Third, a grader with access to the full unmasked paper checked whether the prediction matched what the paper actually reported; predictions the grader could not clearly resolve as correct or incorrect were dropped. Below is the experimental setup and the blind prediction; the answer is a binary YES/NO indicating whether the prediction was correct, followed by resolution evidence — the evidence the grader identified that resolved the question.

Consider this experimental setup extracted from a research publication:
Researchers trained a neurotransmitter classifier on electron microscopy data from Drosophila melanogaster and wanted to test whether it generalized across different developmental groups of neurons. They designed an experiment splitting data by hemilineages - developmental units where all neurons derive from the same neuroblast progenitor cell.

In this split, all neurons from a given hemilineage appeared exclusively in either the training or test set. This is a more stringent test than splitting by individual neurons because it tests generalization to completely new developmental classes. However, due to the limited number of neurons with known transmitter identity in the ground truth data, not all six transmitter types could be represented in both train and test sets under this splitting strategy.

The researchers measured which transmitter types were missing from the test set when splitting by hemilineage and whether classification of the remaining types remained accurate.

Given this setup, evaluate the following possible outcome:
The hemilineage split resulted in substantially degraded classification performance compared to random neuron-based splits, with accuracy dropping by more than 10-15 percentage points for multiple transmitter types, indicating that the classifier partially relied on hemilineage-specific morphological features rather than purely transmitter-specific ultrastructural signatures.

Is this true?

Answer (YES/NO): NO